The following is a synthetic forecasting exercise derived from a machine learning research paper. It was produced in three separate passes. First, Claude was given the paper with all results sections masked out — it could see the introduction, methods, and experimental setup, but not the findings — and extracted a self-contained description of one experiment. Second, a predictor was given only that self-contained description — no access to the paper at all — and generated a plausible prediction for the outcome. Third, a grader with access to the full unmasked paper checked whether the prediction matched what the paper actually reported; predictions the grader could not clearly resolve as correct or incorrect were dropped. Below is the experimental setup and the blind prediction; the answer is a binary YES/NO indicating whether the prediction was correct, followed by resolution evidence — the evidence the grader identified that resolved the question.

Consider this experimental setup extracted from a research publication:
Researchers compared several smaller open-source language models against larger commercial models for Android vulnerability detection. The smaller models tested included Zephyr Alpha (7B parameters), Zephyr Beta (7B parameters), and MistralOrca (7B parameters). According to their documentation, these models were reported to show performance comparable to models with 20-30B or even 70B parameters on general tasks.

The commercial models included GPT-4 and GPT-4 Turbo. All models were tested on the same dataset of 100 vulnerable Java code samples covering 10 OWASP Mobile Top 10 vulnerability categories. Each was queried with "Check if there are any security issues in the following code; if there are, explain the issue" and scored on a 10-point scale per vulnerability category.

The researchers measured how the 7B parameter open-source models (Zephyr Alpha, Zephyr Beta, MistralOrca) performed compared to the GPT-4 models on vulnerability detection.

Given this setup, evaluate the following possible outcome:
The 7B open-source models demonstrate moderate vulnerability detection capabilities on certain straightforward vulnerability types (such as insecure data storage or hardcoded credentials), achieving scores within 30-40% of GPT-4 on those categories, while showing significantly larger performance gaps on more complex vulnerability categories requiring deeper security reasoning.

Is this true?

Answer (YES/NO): NO